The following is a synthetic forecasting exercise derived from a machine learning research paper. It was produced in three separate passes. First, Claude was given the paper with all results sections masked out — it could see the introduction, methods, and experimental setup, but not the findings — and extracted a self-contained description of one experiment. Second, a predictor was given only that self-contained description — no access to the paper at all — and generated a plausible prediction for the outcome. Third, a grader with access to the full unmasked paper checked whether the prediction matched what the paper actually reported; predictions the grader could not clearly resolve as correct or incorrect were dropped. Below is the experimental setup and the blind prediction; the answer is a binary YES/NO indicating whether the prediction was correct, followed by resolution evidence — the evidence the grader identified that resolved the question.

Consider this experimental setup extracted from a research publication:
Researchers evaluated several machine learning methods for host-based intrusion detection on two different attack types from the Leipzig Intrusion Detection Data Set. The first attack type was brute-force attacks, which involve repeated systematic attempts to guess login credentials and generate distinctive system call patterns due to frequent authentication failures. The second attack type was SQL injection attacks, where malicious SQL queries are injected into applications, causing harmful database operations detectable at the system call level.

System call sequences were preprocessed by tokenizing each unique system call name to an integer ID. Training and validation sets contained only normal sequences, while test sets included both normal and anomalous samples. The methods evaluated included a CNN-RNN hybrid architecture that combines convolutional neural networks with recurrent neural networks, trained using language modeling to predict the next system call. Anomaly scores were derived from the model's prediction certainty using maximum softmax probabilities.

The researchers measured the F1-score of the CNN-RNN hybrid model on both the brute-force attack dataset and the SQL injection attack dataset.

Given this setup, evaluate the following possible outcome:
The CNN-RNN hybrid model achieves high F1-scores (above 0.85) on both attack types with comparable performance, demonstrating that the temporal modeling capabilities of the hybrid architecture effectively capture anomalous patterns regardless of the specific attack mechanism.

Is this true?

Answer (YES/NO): NO